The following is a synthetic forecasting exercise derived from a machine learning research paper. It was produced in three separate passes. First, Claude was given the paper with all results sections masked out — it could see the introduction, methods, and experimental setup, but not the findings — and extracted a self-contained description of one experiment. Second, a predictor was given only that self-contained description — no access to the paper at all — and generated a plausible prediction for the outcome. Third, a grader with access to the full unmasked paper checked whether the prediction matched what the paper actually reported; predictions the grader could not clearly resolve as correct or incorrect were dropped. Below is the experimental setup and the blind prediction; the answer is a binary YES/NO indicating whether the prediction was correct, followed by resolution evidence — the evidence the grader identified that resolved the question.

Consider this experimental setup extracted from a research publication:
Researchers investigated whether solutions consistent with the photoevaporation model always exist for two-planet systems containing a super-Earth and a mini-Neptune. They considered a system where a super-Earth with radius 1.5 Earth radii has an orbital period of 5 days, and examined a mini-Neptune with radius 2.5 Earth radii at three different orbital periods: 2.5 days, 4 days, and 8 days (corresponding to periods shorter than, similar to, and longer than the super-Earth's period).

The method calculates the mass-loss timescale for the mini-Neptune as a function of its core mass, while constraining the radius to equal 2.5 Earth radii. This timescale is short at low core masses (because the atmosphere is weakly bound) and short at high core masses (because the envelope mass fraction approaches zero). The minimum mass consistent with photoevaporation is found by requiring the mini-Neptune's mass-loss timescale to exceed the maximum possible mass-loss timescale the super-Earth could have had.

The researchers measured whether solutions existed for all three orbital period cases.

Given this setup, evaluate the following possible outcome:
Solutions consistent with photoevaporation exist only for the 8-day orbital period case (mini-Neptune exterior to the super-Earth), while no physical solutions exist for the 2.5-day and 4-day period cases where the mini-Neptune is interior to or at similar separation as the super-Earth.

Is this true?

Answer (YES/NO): NO